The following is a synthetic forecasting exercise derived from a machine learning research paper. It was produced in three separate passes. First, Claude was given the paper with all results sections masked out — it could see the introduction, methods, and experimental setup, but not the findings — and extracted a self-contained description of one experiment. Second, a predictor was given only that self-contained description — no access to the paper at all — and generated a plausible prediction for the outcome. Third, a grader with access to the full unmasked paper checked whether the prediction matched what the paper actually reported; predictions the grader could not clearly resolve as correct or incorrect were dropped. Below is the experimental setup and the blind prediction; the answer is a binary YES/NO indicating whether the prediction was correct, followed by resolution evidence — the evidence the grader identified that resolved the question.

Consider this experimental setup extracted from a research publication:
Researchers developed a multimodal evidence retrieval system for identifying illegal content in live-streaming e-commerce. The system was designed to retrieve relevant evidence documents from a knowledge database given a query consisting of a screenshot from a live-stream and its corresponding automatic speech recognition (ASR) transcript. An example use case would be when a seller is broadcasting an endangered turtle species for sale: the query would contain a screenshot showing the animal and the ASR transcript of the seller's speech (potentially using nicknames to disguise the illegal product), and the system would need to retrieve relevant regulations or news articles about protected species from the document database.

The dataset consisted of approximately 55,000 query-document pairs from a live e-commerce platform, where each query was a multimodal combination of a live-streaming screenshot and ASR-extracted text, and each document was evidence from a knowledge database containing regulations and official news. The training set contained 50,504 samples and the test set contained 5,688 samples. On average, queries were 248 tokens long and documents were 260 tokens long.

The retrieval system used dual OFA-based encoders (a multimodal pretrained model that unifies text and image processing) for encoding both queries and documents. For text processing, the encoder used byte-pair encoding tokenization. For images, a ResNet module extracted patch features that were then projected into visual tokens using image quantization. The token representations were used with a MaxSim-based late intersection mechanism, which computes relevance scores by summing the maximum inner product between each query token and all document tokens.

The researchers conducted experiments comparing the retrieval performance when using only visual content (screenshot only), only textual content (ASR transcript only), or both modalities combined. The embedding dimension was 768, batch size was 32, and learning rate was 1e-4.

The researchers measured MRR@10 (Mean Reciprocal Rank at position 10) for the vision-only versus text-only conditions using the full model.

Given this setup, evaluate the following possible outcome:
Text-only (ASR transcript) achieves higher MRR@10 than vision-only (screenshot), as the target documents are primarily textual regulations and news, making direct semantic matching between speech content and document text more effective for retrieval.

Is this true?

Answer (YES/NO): YES